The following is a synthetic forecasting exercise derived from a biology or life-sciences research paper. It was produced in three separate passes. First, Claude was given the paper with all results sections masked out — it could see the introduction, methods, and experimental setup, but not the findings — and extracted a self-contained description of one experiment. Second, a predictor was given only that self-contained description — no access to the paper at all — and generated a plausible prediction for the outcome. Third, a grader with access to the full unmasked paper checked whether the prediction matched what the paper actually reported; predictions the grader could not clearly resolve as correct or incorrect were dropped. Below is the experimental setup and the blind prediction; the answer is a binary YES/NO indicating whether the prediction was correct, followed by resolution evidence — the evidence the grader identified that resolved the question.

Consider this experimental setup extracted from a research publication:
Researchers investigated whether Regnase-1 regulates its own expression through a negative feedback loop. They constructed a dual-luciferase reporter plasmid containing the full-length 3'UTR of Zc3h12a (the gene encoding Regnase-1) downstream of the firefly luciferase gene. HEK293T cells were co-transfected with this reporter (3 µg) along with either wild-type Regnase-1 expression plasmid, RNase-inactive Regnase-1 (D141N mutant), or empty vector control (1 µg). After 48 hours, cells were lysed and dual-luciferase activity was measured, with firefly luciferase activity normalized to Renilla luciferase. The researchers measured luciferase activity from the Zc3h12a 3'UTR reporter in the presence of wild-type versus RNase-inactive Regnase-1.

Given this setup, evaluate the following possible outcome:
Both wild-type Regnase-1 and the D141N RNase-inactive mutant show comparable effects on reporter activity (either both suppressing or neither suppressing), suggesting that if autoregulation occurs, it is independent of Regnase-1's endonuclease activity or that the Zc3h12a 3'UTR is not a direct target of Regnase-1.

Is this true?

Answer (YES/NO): NO